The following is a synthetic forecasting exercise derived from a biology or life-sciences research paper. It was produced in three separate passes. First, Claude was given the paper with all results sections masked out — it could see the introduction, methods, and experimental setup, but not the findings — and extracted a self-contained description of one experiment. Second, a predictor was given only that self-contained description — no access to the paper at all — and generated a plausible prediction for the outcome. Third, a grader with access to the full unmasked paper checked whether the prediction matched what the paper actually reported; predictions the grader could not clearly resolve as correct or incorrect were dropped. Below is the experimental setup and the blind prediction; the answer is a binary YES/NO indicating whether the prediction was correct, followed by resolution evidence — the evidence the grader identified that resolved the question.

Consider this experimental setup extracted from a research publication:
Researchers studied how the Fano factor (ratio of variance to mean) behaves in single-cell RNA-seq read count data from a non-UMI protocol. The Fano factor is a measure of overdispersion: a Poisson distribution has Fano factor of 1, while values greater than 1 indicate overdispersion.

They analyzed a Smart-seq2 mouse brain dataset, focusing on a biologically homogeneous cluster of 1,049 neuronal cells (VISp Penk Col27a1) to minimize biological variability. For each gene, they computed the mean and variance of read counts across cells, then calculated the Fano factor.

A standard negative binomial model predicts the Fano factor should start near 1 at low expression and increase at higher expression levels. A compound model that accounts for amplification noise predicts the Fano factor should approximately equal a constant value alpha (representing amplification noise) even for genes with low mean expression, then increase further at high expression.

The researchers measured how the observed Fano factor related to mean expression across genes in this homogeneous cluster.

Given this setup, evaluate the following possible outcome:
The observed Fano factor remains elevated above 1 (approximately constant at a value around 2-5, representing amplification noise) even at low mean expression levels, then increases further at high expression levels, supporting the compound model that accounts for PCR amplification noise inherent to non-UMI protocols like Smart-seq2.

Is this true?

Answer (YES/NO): NO